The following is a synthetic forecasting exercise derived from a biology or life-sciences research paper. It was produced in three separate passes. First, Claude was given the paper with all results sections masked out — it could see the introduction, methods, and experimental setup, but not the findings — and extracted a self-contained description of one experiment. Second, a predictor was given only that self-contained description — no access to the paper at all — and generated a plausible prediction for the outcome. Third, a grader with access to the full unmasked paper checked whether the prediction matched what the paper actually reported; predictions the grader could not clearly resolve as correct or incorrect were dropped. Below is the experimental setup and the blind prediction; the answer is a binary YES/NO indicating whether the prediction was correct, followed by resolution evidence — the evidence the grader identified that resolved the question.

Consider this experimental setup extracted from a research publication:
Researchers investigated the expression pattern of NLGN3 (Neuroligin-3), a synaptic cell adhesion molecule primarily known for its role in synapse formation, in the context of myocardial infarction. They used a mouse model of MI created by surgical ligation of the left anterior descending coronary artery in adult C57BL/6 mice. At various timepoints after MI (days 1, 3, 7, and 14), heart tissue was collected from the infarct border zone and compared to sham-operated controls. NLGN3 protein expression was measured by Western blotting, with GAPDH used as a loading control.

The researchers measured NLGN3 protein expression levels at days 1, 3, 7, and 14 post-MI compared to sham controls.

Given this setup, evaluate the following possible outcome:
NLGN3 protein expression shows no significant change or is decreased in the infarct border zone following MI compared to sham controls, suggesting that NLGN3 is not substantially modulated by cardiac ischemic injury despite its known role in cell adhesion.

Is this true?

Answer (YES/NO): NO